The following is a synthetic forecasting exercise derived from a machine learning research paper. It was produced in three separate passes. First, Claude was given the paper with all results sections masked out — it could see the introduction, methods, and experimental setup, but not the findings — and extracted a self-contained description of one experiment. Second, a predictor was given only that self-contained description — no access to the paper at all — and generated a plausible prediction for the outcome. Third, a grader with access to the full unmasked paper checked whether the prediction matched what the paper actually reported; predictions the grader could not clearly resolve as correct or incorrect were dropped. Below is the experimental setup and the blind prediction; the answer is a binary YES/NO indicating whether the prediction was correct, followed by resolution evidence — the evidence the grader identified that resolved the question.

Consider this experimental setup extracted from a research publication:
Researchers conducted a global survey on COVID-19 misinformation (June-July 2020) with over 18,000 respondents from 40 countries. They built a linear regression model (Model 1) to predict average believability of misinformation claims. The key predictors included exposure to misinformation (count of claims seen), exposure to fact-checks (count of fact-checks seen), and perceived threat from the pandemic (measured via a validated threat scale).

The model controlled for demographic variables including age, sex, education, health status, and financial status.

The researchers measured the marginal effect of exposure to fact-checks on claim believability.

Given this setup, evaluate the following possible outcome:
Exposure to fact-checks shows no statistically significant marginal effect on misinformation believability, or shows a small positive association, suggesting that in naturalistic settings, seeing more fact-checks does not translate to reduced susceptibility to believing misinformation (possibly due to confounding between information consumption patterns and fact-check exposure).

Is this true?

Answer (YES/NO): NO